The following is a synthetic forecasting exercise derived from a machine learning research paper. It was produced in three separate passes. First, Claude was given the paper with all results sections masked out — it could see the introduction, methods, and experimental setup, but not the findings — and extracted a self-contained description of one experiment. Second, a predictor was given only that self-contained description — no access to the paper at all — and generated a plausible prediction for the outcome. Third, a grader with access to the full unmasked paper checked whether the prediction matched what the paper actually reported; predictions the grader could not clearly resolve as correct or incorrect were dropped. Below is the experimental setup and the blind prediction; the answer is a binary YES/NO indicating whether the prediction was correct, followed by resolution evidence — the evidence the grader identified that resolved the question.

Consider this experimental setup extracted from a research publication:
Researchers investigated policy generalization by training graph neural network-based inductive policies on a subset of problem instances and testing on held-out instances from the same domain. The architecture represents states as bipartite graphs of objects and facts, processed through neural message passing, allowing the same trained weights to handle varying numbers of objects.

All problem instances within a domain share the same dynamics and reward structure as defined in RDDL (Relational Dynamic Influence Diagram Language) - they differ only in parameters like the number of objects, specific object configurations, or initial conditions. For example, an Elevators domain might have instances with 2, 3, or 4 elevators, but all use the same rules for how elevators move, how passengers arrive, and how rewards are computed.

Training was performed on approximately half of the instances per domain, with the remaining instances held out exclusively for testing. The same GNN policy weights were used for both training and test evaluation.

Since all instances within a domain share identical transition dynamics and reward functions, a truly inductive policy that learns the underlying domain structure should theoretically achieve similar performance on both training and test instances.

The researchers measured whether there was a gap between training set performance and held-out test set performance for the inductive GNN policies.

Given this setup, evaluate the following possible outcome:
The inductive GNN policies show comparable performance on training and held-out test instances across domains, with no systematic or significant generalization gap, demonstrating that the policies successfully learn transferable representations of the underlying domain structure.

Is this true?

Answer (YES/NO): YES